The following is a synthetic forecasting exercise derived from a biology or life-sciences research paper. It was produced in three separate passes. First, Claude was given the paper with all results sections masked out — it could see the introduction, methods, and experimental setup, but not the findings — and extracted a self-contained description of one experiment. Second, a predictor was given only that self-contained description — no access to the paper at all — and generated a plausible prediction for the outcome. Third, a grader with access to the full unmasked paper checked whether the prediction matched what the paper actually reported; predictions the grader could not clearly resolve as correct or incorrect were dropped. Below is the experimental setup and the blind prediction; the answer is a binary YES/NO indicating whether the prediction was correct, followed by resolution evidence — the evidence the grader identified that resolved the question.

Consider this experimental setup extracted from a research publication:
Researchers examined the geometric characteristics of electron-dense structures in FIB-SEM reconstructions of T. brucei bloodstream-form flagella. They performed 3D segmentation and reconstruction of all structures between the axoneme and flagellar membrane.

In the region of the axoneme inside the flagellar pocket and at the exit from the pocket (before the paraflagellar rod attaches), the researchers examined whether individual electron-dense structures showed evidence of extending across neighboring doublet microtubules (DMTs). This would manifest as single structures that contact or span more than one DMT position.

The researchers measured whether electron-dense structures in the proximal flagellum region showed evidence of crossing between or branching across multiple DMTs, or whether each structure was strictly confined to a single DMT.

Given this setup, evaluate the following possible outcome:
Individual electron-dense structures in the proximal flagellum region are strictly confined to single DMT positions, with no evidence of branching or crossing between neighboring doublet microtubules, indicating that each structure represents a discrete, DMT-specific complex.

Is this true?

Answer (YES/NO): NO